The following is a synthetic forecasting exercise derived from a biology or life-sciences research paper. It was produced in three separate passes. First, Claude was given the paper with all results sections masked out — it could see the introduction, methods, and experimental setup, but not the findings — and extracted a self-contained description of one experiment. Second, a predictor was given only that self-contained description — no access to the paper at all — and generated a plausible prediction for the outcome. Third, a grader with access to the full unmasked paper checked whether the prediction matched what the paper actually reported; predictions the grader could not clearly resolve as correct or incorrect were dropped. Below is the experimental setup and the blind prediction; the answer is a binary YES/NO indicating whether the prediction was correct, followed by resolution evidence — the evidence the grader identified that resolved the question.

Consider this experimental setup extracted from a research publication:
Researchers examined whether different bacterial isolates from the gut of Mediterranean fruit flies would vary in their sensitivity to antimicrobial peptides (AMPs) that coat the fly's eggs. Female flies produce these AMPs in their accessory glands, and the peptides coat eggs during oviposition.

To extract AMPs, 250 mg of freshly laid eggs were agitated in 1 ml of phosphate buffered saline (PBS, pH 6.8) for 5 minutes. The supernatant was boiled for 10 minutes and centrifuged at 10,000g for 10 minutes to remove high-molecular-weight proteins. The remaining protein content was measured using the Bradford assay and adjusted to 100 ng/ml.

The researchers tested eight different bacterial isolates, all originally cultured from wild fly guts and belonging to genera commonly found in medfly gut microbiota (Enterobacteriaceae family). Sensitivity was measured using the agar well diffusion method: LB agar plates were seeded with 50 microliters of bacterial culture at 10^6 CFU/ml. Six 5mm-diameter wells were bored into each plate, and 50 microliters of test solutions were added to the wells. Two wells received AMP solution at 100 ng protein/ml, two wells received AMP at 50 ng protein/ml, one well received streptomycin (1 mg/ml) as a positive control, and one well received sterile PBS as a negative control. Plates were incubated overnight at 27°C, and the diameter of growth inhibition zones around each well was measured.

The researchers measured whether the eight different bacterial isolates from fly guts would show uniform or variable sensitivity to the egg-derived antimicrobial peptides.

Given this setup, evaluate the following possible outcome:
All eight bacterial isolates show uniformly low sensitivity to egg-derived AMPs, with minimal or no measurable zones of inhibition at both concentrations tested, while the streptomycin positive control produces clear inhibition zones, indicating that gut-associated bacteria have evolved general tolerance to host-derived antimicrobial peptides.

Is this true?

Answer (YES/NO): NO